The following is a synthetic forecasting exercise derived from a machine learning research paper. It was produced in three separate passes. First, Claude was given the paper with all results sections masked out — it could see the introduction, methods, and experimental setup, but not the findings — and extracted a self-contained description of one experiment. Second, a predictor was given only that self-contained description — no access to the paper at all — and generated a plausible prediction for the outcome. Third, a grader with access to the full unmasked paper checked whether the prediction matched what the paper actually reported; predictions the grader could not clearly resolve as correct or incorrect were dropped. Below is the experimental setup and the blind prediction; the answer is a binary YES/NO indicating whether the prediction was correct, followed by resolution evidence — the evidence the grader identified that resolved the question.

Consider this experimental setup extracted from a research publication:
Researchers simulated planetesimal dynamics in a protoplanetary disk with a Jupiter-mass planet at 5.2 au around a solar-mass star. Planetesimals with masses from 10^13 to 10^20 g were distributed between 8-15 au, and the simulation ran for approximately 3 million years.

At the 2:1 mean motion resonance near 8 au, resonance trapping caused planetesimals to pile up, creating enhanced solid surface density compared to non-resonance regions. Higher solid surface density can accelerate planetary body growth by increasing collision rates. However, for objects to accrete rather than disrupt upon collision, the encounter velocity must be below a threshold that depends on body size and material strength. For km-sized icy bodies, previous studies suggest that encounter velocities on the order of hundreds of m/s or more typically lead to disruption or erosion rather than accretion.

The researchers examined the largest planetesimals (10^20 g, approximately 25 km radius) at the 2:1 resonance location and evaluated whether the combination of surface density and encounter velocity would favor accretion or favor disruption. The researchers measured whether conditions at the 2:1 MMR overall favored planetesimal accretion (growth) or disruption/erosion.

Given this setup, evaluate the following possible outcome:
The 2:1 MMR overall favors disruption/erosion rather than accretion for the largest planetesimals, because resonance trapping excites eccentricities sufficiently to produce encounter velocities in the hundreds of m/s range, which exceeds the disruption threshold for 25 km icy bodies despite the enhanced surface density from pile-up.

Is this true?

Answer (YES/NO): NO